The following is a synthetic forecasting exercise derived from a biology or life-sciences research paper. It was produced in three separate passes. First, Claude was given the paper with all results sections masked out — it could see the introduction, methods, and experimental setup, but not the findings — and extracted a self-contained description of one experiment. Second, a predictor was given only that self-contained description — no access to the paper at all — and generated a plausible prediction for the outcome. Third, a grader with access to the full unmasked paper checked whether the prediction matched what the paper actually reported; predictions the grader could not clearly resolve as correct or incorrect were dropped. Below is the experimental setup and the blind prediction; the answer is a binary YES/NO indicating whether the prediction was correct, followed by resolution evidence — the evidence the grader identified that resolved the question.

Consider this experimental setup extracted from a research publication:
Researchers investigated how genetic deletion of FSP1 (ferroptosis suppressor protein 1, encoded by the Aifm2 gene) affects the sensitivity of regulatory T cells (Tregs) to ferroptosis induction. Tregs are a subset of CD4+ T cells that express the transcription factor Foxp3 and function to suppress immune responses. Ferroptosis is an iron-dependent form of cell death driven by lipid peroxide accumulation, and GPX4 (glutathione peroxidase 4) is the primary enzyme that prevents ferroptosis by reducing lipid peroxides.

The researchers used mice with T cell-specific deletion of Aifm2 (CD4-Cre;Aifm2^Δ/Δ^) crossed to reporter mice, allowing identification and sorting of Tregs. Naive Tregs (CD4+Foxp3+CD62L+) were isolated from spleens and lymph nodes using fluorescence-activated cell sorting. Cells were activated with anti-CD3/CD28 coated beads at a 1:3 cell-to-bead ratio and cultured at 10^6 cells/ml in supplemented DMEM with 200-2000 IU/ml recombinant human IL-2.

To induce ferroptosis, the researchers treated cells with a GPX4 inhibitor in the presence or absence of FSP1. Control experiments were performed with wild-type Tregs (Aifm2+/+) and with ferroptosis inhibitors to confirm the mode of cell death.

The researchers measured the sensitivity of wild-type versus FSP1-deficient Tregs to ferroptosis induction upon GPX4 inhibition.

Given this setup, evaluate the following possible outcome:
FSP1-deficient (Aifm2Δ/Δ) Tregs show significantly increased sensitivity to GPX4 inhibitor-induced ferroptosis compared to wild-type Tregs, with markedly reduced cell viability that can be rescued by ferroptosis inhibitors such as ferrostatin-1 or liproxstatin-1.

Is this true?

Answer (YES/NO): NO